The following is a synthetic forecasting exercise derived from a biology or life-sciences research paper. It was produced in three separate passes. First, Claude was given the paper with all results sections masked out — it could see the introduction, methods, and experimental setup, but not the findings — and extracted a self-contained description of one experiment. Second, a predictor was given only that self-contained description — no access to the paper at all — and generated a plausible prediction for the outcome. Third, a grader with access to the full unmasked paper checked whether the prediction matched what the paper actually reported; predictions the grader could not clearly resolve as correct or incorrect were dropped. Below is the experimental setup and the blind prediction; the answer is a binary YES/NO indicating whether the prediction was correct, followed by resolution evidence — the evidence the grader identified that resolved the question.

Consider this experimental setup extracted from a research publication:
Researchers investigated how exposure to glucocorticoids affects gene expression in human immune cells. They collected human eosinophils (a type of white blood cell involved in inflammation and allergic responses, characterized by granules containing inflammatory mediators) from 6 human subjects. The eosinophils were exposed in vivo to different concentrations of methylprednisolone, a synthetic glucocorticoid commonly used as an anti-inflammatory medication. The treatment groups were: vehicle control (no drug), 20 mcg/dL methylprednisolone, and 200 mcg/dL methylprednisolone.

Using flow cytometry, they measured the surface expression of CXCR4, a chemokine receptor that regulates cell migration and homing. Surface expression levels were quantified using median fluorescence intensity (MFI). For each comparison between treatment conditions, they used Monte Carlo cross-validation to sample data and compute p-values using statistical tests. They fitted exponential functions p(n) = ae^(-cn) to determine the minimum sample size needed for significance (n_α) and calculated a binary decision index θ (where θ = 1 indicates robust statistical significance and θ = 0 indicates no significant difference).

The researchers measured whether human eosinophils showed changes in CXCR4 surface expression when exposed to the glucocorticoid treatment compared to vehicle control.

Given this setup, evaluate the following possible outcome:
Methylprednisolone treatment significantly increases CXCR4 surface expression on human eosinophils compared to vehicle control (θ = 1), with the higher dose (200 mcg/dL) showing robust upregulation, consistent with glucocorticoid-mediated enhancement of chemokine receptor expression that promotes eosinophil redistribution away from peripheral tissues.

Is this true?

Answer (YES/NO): YES